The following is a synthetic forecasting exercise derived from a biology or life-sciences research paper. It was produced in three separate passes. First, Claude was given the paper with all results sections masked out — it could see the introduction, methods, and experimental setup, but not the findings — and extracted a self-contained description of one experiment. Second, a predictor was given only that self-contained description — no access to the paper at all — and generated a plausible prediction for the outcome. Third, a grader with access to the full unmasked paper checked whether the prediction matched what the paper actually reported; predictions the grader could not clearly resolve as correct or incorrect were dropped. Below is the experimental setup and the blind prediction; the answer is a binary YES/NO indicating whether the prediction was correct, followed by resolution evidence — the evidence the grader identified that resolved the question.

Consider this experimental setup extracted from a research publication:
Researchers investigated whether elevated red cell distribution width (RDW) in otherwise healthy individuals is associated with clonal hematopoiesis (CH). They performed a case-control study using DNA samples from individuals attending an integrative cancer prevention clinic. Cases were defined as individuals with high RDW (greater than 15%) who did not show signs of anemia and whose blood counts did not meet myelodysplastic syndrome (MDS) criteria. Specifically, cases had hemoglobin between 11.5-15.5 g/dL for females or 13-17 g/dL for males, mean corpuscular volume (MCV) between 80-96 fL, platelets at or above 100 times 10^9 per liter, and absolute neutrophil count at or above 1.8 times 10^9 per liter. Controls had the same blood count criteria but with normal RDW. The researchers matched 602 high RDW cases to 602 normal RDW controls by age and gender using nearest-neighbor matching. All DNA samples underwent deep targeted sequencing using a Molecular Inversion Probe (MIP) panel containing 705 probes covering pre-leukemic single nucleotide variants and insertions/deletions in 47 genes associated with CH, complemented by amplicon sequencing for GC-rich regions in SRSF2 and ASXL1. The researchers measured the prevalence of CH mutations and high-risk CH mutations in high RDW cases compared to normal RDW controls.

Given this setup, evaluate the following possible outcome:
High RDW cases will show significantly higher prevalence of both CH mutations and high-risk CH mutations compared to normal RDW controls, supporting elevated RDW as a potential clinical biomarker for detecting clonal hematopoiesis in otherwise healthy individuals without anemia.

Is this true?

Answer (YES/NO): NO